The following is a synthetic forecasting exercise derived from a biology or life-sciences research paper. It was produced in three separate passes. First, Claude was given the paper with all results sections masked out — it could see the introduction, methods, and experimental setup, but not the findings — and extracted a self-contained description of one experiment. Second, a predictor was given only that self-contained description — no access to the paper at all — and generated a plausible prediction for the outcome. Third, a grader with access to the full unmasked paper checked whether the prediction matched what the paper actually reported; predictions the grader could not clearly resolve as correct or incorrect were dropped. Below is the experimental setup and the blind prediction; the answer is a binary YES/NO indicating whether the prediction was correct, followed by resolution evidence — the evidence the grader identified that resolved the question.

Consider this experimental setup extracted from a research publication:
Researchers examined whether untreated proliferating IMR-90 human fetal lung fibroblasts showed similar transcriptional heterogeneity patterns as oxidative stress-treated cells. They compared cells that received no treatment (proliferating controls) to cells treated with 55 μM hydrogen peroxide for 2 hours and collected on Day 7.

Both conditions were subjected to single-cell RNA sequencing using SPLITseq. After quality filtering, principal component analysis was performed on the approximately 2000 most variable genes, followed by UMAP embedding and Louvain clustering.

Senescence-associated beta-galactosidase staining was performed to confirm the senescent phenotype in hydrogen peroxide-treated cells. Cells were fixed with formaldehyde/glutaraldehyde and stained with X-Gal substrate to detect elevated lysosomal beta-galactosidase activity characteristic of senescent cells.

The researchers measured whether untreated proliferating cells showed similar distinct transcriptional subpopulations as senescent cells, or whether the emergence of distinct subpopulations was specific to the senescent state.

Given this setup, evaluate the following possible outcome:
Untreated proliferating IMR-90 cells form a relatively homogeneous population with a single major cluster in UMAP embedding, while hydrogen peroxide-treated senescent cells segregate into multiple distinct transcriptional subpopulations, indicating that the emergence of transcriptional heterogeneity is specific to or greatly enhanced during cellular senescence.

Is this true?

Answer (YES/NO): NO